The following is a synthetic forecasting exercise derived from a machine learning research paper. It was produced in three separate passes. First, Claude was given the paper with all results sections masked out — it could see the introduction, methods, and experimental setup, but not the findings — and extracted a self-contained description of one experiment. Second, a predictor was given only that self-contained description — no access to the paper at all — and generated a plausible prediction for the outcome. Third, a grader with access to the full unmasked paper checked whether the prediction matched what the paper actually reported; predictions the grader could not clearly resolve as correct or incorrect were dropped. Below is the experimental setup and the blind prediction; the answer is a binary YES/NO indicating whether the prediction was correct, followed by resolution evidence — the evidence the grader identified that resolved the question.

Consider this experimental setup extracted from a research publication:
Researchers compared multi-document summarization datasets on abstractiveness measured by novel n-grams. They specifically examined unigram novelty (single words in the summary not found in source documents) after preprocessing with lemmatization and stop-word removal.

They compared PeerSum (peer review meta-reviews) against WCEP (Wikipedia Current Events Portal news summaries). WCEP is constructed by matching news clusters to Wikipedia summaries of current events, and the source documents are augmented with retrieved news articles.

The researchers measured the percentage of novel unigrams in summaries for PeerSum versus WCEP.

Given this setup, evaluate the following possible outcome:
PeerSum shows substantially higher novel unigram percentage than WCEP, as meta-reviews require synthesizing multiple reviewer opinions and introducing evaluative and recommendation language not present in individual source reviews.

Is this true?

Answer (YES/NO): YES